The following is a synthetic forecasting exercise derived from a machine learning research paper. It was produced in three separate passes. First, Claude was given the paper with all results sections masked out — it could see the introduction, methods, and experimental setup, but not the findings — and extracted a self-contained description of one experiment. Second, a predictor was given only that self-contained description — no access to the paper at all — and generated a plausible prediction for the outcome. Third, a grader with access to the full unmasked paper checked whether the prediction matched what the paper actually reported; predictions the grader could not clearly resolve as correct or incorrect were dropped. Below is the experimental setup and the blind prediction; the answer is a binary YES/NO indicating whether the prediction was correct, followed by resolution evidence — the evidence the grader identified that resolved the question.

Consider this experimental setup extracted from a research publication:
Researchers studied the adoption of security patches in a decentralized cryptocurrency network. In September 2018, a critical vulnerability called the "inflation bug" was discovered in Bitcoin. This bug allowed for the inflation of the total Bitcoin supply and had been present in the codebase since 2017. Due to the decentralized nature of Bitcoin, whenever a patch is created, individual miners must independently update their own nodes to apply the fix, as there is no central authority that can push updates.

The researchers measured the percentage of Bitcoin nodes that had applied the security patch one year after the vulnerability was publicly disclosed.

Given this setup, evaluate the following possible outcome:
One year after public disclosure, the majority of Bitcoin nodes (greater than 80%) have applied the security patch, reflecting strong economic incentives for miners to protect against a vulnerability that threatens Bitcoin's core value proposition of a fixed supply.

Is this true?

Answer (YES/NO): NO